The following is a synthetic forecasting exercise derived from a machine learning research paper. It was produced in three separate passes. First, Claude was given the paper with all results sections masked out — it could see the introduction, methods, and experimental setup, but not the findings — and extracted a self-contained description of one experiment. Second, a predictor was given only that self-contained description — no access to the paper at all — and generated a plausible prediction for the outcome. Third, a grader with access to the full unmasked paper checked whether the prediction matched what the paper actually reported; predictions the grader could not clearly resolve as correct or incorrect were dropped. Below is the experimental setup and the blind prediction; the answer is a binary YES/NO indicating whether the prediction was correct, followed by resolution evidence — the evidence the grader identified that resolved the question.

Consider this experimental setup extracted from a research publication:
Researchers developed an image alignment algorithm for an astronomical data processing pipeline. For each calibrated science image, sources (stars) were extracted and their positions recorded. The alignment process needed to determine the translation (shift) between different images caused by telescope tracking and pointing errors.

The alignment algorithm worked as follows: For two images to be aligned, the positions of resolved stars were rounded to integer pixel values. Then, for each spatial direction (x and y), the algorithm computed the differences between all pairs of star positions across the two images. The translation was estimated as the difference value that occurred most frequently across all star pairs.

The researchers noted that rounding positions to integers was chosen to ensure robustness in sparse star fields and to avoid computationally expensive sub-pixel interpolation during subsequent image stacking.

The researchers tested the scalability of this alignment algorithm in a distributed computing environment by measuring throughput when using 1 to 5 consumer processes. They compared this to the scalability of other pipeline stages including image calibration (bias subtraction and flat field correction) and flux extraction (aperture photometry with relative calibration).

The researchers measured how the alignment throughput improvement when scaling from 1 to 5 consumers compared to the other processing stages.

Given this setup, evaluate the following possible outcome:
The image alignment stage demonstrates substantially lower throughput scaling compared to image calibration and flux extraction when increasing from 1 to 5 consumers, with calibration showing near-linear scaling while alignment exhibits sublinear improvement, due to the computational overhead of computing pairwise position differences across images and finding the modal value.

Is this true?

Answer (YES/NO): NO